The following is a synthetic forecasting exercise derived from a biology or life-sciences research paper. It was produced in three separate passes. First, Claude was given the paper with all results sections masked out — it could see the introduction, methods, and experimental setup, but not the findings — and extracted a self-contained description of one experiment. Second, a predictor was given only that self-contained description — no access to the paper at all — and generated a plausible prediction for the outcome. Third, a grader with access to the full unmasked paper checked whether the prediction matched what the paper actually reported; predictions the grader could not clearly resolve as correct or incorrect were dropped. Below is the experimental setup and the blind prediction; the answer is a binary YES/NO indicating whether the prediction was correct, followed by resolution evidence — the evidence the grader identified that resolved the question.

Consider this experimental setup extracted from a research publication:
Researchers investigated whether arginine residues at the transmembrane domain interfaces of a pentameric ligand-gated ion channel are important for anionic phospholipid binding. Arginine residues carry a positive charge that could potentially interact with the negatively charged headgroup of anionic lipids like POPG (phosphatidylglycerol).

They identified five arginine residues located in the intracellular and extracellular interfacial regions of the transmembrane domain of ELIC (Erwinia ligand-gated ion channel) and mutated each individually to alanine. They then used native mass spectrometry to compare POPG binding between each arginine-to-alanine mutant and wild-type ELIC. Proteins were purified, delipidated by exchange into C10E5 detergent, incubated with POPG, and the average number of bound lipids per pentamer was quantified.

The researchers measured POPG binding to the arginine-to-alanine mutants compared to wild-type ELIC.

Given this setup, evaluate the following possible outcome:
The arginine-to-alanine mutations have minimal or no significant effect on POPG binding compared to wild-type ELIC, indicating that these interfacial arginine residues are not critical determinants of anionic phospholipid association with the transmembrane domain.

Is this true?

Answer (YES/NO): NO